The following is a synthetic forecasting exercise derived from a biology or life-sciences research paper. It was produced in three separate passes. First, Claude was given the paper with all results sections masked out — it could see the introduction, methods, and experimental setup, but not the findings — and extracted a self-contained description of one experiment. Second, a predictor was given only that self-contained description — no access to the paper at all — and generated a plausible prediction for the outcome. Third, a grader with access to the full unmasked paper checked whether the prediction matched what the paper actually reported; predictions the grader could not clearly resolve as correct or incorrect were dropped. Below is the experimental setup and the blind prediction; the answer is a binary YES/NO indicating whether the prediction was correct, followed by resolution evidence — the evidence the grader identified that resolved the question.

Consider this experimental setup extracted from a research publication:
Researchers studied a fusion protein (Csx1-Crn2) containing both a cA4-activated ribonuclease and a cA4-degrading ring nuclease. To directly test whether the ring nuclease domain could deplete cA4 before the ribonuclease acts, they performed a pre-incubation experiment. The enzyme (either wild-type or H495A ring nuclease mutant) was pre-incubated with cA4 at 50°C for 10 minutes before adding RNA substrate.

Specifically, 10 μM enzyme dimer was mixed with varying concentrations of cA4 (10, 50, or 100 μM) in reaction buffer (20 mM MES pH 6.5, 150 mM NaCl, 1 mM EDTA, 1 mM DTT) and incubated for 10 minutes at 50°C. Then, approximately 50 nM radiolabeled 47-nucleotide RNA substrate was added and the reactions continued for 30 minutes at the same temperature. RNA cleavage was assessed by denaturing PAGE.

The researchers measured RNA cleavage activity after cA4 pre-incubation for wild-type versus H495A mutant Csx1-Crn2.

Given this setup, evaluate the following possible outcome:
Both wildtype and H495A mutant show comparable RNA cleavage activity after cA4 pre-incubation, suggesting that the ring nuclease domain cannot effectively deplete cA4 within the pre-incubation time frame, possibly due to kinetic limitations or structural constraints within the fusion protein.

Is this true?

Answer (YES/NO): NO